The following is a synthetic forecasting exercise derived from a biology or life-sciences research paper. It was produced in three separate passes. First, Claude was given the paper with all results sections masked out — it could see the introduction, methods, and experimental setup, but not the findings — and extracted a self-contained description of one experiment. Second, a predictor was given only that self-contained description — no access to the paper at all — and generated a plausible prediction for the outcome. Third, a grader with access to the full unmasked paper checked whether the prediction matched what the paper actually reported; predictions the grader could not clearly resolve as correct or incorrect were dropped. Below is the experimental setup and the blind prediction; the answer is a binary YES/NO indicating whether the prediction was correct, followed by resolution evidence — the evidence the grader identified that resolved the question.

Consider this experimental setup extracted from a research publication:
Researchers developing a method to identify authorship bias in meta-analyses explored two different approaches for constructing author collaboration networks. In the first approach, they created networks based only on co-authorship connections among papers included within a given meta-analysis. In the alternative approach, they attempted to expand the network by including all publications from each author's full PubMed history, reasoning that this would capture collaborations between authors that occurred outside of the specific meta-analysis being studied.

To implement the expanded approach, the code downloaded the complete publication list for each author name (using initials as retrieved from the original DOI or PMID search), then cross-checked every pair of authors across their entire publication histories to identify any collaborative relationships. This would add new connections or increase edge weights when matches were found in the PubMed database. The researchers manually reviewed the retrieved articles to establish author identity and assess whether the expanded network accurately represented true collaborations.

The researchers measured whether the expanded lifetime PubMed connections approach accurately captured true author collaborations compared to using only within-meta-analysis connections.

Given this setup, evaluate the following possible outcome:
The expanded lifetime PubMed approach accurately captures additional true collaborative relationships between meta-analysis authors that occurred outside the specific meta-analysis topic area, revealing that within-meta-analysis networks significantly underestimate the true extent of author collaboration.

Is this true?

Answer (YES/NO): NO